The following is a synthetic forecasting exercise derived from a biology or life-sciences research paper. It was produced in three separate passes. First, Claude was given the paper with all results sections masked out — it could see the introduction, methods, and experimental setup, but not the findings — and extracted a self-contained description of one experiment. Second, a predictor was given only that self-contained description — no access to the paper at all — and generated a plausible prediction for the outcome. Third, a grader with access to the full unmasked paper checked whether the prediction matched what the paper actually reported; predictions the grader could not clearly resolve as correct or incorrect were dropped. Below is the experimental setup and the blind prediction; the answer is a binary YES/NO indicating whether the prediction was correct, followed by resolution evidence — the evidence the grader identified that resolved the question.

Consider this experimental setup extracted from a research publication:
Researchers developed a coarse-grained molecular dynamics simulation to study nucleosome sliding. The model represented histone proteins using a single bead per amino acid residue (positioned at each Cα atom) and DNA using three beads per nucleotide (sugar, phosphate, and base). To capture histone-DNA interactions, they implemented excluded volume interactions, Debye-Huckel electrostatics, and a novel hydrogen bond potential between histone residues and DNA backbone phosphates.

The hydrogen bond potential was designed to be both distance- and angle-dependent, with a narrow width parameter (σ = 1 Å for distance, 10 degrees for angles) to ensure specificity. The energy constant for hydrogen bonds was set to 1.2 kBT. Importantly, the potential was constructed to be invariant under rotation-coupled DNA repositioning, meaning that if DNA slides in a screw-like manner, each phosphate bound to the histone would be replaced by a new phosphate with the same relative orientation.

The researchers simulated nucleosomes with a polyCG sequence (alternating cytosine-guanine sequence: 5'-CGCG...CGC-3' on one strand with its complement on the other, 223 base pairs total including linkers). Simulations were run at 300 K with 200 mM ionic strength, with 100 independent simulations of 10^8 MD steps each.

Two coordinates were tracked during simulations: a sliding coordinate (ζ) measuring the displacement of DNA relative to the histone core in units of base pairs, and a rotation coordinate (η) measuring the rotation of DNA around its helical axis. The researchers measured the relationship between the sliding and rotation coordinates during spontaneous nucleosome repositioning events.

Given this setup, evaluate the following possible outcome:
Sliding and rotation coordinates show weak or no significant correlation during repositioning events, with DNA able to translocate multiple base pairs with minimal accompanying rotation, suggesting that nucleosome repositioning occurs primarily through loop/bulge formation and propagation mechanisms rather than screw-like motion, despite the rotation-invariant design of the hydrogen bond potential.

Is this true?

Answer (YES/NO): NO